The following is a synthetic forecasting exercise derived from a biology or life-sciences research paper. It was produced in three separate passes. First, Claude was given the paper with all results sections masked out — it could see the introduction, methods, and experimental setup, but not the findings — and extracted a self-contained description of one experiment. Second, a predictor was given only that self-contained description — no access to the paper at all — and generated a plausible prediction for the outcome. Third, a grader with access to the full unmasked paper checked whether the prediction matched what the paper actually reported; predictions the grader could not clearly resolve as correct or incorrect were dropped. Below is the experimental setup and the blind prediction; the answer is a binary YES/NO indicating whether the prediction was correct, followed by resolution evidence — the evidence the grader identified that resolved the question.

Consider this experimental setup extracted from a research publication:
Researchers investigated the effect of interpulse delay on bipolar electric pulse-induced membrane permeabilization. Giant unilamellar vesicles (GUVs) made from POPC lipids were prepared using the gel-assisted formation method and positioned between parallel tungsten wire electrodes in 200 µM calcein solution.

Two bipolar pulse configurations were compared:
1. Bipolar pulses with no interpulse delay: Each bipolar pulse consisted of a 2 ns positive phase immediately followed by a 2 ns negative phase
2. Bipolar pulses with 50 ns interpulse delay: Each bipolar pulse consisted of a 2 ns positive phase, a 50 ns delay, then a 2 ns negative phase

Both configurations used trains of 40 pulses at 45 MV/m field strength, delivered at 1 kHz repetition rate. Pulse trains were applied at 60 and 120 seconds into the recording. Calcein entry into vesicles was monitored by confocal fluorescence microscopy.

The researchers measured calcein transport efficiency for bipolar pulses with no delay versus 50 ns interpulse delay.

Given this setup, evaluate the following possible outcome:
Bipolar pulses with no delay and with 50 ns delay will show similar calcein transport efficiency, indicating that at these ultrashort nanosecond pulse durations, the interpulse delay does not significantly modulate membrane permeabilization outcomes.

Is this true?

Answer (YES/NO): NO